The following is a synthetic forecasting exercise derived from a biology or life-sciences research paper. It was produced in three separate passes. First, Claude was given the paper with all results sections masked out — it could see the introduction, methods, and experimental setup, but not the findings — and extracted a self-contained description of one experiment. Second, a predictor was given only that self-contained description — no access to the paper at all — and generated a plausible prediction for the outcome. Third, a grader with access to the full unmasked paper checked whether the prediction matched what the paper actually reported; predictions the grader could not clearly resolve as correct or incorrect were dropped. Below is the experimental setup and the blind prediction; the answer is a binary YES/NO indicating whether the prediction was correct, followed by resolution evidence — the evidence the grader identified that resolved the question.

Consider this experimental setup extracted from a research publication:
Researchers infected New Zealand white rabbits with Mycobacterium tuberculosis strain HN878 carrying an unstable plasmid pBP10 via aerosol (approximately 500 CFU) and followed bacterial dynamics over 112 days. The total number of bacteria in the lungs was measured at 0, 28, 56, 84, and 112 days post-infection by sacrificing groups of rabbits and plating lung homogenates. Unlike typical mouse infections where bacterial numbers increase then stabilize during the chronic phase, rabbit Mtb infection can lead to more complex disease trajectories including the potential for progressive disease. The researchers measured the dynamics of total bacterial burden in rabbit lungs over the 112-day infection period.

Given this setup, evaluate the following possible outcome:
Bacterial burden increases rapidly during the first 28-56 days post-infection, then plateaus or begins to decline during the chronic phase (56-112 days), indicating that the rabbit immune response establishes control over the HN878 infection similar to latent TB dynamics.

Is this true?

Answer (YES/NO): NO